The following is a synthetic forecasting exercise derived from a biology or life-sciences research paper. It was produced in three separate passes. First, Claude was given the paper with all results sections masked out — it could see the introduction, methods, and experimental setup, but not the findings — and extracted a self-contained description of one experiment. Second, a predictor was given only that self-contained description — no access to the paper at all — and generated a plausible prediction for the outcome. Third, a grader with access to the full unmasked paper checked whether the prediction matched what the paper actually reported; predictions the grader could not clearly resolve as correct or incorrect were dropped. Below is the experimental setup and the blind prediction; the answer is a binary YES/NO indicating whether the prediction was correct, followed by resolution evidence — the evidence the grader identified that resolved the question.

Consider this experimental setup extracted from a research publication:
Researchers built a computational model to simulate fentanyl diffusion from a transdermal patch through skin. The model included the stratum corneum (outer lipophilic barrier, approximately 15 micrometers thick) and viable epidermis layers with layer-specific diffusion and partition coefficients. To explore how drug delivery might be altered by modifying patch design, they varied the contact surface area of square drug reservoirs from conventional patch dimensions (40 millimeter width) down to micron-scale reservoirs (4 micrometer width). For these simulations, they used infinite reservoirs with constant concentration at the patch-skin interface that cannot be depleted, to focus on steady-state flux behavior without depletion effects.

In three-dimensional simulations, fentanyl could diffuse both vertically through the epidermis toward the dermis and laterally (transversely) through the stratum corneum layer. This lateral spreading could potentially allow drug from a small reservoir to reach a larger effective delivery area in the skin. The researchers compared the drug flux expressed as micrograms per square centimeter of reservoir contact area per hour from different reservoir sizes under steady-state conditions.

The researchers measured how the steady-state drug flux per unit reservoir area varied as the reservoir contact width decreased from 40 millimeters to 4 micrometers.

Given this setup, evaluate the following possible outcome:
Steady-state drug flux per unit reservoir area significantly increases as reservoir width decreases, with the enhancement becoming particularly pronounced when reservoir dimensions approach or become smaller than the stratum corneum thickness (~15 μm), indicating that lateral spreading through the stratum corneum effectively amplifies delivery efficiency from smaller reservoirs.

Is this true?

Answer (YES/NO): NO